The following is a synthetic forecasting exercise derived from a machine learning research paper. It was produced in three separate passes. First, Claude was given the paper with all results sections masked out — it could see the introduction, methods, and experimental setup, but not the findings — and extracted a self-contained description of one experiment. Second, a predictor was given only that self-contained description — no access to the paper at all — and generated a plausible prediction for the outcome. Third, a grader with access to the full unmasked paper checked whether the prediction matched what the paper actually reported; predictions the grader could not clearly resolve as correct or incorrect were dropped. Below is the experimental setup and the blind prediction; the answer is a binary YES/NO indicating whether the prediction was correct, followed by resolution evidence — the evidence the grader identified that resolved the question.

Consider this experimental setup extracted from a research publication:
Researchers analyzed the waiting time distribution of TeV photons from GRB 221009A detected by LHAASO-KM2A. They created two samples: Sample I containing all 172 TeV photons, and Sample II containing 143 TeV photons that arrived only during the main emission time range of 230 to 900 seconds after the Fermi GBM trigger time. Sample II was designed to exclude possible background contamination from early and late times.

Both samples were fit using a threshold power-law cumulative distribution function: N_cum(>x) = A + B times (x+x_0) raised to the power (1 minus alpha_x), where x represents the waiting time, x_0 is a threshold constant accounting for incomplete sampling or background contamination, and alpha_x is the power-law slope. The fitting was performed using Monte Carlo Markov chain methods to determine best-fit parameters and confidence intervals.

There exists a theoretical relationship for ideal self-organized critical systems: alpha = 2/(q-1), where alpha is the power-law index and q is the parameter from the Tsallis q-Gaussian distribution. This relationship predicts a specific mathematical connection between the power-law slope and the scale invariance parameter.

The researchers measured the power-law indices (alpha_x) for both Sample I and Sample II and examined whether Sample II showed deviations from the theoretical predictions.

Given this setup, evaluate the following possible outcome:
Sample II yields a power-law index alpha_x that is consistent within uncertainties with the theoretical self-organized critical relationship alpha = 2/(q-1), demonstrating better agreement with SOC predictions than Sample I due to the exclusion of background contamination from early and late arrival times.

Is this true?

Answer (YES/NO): NO